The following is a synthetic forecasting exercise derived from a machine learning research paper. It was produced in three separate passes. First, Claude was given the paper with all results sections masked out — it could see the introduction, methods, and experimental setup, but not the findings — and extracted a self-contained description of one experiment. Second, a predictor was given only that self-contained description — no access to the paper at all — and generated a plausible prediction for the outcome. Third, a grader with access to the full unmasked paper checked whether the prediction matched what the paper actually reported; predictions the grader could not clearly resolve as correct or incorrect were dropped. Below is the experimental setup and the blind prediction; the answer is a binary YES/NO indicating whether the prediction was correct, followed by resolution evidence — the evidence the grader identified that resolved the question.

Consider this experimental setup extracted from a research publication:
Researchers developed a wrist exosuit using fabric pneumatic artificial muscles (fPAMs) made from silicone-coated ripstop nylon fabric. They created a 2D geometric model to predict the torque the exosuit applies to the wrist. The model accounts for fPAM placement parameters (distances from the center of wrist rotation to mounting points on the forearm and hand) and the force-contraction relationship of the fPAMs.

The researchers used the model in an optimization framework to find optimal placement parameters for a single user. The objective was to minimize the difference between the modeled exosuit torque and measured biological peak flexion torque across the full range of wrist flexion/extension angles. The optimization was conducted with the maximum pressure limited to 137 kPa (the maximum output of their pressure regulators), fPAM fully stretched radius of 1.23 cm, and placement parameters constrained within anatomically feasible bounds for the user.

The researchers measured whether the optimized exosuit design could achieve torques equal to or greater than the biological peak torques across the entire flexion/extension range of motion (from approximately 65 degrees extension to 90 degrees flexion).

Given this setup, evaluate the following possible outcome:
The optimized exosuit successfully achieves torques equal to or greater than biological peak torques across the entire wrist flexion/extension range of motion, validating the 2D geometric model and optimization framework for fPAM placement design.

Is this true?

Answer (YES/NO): NO